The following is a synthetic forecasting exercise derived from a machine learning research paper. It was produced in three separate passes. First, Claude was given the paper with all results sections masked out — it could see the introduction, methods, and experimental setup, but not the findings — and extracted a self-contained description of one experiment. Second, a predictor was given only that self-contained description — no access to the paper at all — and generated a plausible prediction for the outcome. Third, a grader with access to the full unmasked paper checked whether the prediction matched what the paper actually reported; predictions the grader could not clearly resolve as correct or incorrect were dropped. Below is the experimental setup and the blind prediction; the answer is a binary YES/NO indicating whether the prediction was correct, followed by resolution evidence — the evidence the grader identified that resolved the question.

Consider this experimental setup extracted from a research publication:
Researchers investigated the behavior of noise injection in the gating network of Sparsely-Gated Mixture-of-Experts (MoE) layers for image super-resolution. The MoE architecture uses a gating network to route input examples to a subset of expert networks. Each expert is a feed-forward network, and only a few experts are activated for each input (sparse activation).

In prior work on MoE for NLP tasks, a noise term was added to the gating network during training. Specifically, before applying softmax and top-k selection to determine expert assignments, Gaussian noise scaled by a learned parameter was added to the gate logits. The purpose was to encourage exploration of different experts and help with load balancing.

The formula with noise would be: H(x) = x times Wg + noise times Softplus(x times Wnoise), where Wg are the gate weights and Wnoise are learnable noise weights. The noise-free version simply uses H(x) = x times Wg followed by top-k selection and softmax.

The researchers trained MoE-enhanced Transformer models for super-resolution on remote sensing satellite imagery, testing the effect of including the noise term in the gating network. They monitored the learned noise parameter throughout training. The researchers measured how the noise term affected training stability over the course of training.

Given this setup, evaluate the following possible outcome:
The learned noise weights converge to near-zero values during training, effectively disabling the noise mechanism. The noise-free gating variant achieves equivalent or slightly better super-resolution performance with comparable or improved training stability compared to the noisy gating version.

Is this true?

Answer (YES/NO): NO